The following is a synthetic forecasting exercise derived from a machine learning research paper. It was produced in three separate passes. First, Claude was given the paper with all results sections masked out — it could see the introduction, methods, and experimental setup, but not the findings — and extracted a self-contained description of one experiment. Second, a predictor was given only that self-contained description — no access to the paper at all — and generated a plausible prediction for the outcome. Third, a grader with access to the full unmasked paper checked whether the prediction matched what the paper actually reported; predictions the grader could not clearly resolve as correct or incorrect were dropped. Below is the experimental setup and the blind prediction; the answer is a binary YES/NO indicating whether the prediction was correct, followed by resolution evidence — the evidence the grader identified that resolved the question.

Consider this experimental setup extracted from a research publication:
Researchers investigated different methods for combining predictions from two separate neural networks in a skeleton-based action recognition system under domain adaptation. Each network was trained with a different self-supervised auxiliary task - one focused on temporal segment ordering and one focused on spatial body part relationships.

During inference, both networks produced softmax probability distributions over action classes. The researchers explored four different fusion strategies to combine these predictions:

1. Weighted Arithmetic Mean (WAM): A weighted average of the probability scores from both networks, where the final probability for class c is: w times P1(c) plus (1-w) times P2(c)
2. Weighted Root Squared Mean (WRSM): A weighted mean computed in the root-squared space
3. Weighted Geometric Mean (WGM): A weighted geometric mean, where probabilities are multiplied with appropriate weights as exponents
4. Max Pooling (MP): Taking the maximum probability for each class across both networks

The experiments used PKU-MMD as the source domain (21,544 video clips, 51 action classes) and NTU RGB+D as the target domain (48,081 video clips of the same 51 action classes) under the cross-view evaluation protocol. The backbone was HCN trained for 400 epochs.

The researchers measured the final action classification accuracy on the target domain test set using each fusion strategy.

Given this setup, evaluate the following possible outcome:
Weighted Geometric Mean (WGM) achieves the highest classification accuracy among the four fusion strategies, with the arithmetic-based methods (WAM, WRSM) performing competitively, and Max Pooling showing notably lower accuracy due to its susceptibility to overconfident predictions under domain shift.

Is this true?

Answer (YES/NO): NO